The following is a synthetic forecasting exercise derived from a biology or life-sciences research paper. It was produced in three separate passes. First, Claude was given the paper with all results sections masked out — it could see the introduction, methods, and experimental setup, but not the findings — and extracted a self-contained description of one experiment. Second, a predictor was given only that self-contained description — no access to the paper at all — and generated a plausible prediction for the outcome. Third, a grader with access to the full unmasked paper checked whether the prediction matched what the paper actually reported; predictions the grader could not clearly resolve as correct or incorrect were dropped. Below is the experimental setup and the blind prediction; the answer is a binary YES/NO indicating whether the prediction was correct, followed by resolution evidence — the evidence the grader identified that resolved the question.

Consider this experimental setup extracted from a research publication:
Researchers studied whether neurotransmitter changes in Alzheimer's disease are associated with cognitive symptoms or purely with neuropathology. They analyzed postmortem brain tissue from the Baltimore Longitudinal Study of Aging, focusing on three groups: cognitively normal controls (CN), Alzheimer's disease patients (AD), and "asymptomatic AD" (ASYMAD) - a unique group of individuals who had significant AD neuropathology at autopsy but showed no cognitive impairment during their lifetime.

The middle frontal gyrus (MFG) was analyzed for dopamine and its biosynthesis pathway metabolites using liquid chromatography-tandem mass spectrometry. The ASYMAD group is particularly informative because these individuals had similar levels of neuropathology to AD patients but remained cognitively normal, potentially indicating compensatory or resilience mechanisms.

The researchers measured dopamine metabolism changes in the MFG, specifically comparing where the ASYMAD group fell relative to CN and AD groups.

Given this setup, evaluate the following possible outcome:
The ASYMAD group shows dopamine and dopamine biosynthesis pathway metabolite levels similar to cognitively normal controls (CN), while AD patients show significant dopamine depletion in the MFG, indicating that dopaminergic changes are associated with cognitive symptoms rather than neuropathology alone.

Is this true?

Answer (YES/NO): NO